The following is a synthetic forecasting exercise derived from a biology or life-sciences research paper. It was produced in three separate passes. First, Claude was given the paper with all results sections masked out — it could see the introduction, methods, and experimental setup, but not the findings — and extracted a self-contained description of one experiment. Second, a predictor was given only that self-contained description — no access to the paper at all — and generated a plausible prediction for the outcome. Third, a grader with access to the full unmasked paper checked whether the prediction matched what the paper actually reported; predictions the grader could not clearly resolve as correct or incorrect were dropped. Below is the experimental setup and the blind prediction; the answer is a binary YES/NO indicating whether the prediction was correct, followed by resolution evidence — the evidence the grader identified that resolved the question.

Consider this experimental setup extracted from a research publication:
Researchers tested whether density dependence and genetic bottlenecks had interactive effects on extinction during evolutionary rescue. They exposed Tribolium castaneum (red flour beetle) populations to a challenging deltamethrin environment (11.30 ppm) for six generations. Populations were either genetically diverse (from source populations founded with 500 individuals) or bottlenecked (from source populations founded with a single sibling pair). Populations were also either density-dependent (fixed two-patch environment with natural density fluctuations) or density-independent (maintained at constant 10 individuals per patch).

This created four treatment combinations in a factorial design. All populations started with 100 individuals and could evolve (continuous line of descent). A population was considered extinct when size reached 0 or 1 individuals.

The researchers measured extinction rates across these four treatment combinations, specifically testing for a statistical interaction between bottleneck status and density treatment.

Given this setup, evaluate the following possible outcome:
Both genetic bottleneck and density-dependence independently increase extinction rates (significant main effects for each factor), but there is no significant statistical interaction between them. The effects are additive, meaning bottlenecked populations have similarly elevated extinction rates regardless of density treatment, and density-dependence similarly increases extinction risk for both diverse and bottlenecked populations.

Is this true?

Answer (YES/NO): NO